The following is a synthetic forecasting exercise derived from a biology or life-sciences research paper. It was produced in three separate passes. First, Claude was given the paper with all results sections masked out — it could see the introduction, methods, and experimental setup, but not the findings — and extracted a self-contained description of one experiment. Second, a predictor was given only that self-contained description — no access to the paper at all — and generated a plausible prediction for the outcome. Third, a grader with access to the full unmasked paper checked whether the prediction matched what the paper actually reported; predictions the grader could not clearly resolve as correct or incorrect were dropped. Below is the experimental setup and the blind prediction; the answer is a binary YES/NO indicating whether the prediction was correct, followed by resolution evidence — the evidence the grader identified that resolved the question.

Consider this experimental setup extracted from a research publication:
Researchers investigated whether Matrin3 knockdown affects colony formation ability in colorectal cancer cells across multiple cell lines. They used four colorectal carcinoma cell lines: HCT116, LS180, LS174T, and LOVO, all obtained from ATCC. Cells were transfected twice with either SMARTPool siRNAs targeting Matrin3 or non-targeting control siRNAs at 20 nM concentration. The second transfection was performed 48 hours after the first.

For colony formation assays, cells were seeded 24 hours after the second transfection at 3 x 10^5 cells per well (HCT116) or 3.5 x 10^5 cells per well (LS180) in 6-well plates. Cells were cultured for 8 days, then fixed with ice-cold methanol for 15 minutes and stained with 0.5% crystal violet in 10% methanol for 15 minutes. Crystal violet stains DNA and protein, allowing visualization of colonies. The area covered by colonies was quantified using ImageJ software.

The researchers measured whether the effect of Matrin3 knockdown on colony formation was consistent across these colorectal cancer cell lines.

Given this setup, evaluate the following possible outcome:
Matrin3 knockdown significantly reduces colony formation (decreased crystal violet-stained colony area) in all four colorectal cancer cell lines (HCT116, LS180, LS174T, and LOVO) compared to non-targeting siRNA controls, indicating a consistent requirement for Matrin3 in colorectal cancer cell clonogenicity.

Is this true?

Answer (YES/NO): NO